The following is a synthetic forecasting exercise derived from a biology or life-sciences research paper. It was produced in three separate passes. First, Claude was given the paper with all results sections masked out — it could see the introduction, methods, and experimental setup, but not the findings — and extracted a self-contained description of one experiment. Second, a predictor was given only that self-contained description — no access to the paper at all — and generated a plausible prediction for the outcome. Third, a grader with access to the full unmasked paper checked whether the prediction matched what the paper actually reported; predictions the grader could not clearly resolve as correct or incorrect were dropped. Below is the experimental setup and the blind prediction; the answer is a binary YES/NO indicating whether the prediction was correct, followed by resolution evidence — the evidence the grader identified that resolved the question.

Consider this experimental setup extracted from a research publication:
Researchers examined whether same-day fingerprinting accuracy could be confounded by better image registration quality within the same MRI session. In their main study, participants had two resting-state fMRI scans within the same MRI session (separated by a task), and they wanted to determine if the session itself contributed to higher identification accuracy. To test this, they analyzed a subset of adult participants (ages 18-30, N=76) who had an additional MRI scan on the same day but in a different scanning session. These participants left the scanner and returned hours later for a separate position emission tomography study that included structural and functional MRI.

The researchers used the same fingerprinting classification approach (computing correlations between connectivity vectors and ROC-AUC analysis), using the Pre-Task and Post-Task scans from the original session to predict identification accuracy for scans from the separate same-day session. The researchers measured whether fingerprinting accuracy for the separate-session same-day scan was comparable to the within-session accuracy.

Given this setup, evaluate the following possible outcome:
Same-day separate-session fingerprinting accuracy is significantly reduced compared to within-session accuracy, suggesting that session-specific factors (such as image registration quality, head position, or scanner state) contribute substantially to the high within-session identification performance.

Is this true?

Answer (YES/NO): NO